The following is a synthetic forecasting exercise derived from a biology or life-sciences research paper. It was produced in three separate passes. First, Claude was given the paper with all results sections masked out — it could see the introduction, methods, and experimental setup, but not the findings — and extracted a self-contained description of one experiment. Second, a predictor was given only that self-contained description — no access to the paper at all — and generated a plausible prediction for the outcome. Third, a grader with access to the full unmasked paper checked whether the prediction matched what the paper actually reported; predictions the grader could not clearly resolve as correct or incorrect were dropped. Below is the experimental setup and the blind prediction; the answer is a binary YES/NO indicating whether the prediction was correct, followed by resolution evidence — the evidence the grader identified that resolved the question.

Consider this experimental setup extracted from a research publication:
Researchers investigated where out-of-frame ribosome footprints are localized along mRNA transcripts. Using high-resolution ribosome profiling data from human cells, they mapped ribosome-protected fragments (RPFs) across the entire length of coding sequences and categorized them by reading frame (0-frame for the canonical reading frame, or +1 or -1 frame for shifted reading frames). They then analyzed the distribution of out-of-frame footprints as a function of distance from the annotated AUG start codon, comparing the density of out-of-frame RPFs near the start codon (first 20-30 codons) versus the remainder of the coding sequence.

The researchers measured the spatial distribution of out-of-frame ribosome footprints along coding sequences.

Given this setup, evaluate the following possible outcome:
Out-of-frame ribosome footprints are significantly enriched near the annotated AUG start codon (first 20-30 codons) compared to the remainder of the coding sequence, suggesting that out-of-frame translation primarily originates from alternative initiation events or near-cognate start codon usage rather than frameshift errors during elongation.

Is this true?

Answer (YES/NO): NO